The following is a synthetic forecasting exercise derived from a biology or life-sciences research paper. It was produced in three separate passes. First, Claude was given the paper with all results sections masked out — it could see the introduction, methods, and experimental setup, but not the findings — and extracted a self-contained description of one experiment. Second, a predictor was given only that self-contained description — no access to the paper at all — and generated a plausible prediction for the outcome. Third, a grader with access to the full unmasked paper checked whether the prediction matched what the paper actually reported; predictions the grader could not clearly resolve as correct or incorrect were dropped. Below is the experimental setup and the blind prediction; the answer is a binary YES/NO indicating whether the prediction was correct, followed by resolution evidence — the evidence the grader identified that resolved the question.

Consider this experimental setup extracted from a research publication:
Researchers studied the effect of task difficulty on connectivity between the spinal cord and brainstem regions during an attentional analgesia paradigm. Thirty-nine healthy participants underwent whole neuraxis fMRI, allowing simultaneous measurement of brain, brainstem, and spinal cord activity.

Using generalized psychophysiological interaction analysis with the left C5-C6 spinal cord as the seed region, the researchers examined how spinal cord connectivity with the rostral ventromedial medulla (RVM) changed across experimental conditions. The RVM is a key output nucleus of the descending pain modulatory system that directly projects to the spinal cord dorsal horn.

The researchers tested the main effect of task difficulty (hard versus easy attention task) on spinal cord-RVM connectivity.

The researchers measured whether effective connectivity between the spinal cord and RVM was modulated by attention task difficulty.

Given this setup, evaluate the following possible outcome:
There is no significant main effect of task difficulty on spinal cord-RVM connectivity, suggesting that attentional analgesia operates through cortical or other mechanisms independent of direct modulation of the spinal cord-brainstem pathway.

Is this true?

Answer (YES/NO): NO